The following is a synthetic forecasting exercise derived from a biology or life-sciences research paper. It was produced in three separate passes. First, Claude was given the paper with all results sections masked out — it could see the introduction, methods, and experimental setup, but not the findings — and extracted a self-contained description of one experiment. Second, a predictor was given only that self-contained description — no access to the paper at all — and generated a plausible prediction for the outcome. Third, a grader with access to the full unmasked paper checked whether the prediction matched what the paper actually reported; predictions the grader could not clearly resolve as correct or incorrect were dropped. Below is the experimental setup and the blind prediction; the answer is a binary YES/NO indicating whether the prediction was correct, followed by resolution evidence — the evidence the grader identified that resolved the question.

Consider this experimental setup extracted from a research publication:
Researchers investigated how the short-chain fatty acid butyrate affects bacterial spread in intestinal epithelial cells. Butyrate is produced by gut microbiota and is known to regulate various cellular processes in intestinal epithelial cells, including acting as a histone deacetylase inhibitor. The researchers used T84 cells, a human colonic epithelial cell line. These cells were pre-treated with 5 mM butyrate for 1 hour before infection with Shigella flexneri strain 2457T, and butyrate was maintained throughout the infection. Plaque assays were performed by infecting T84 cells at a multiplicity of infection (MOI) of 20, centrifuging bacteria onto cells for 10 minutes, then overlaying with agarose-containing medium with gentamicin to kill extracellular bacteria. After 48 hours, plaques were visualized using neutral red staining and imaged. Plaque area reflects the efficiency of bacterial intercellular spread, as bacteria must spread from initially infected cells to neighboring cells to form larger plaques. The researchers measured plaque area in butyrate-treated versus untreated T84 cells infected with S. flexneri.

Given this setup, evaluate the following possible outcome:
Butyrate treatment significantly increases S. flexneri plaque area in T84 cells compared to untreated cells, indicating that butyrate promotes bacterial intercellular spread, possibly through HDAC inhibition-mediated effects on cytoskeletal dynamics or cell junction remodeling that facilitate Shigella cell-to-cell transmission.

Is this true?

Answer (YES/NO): YES